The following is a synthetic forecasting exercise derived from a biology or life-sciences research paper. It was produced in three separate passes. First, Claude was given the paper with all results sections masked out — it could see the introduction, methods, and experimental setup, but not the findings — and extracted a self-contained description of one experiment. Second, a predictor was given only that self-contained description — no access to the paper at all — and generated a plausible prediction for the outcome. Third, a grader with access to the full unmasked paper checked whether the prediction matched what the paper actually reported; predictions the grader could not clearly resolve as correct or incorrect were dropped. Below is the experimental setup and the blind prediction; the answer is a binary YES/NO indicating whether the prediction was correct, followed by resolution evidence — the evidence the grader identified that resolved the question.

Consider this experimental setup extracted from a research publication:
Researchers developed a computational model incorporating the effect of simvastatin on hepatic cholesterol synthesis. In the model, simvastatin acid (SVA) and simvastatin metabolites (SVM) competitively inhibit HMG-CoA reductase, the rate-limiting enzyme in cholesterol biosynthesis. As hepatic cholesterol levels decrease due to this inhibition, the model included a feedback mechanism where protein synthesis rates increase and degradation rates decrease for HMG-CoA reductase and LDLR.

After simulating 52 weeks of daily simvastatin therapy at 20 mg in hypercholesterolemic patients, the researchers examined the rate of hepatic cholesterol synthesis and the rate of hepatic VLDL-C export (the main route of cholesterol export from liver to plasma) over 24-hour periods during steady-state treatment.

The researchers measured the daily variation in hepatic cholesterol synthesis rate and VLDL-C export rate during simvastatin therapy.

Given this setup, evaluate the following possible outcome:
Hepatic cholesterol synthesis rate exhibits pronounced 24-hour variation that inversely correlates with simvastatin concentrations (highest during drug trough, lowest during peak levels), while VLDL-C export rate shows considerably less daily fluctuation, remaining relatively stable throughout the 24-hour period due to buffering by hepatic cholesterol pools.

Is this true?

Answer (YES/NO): NO